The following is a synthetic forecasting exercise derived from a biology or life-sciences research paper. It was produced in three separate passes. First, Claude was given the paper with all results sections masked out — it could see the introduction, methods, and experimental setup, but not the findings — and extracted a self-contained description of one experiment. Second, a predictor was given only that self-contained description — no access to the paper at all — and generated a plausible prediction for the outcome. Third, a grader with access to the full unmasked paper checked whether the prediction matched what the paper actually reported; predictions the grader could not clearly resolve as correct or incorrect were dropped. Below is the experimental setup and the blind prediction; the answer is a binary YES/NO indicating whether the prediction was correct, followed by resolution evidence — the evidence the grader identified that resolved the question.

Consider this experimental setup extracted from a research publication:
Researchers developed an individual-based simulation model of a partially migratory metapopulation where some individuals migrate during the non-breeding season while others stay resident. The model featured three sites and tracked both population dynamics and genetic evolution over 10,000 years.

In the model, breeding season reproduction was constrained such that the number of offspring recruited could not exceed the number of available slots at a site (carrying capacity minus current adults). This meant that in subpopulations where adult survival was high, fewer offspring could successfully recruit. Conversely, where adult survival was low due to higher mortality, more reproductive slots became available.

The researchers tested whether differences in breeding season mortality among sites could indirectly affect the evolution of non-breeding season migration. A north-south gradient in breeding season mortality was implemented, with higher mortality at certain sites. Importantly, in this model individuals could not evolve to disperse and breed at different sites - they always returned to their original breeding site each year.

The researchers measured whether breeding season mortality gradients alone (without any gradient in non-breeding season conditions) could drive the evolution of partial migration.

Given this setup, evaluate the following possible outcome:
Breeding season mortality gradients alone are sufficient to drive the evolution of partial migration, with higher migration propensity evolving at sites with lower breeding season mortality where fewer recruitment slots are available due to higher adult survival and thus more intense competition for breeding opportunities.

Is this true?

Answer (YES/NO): NO